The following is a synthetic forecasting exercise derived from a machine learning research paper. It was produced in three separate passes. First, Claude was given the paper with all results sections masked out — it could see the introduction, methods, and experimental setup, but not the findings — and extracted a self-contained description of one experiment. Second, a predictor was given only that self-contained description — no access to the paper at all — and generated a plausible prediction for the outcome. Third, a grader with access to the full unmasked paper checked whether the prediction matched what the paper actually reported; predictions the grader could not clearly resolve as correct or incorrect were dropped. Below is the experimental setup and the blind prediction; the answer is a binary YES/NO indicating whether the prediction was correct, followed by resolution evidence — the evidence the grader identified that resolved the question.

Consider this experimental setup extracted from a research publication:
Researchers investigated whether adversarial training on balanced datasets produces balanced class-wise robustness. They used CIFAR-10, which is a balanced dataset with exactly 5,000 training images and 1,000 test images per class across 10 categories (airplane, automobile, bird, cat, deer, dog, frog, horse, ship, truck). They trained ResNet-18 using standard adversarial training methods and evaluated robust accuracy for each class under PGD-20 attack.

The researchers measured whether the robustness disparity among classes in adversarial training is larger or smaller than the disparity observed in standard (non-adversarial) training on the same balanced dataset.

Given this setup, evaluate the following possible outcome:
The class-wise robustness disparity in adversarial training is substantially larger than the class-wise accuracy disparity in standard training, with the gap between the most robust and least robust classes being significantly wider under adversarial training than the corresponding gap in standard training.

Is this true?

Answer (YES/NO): YES